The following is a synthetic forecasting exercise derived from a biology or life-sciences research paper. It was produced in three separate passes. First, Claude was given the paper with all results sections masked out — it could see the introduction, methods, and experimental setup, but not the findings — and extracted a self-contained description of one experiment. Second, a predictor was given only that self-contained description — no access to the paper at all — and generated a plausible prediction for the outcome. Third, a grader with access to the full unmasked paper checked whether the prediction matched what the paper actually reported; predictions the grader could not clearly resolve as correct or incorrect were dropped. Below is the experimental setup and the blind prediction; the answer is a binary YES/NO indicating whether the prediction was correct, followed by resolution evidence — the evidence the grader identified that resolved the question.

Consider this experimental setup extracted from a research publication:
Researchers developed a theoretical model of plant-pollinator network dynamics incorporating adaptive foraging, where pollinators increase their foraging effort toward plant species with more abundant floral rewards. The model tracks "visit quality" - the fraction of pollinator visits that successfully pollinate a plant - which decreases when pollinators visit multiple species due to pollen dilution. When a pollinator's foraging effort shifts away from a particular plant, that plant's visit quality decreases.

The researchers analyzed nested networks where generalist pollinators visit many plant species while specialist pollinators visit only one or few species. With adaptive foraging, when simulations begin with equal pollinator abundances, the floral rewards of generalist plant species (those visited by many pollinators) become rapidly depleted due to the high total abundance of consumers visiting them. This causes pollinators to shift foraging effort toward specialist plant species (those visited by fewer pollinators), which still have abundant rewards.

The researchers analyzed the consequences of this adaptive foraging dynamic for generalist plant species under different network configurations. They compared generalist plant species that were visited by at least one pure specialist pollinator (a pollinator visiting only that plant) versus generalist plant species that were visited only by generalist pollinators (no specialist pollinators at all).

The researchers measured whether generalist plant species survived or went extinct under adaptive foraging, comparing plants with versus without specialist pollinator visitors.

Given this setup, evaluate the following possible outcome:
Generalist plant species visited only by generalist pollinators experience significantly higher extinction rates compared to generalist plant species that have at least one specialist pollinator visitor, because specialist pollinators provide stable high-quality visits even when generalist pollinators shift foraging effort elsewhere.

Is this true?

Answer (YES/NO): YES